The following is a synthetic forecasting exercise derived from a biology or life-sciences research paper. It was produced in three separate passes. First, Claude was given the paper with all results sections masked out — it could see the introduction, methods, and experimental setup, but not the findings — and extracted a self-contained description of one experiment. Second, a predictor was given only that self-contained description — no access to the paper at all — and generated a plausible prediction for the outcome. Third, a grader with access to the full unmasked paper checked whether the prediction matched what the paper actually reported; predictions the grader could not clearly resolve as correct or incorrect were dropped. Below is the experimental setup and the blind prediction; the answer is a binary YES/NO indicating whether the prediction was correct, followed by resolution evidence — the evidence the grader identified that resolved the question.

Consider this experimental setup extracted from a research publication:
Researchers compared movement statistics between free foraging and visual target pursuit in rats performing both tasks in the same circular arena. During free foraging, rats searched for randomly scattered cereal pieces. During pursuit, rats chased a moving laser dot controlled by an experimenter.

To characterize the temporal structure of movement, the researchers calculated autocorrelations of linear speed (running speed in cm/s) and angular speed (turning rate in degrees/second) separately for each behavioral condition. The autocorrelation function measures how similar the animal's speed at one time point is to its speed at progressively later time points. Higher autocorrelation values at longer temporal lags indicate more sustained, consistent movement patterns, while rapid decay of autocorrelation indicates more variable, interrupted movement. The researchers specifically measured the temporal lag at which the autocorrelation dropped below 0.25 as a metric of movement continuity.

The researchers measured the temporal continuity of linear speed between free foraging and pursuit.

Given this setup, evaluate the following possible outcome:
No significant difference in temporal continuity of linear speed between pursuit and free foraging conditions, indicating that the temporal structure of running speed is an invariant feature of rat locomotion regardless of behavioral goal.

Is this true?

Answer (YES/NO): NO